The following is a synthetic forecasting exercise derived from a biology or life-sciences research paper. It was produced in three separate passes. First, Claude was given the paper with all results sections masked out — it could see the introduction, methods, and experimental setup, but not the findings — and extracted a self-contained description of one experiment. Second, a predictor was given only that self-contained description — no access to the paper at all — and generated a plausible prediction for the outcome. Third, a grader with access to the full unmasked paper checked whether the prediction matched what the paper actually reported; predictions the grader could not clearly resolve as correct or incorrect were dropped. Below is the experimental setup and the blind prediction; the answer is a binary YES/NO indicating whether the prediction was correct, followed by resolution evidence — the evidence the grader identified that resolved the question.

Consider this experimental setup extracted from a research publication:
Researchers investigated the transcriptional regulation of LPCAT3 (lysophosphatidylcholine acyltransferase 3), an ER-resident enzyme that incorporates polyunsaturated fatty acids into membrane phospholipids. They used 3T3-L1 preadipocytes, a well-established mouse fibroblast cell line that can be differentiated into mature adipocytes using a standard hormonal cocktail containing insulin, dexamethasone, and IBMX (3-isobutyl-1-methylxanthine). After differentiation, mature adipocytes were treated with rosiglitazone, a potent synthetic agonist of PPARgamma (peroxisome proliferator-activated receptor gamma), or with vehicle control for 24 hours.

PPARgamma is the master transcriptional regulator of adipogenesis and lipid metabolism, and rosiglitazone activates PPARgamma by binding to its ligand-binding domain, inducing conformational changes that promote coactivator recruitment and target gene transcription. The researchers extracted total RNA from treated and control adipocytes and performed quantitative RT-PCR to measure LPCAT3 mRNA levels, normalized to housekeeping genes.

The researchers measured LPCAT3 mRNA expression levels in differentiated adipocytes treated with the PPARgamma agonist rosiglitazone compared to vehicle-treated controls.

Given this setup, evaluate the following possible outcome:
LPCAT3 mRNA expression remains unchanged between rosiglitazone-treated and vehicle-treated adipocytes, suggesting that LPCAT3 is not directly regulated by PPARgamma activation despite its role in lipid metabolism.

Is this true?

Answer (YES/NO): NO